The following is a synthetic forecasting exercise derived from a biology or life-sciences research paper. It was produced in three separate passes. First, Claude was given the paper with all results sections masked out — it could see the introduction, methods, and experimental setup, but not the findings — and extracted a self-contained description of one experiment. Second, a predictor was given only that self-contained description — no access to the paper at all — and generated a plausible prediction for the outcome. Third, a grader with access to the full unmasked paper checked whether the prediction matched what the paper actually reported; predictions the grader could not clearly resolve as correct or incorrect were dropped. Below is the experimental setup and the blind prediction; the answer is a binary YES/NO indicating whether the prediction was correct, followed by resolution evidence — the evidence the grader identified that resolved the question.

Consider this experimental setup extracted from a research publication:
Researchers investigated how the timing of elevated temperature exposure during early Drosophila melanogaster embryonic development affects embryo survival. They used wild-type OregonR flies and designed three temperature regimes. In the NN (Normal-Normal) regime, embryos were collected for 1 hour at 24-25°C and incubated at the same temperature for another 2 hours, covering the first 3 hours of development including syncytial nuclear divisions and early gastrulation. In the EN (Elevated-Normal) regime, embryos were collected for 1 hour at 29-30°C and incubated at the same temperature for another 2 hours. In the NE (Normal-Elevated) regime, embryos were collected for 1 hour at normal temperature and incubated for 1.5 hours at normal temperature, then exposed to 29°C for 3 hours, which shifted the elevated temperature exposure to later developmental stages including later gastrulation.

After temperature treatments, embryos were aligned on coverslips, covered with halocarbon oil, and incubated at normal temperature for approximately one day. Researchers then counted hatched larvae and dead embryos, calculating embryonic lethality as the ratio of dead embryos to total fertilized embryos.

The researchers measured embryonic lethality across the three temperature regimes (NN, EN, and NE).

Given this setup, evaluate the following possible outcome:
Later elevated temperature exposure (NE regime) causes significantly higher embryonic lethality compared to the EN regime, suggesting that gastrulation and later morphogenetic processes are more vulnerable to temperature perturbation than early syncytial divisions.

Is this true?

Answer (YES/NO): NO